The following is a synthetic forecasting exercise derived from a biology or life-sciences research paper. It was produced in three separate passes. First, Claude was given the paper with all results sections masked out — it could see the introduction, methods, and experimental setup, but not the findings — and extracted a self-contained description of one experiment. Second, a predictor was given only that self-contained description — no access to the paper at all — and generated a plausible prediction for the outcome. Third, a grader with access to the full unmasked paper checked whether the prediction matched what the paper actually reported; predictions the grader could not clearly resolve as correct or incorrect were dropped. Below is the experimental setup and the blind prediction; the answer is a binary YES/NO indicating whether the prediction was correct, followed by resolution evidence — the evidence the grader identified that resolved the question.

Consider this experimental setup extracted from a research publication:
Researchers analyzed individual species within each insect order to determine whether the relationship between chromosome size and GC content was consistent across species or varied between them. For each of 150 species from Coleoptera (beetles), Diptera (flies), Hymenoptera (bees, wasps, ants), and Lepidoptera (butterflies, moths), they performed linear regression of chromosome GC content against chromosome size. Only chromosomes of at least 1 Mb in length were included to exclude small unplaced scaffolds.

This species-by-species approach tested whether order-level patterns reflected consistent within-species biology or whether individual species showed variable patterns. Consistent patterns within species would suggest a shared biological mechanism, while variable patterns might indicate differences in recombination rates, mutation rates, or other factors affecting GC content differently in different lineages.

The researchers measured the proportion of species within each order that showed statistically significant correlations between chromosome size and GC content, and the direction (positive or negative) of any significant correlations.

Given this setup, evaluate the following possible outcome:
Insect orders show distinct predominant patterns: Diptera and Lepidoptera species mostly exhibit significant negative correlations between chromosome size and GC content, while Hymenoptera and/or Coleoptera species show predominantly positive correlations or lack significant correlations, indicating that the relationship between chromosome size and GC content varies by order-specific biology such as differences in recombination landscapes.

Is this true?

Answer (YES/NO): NO